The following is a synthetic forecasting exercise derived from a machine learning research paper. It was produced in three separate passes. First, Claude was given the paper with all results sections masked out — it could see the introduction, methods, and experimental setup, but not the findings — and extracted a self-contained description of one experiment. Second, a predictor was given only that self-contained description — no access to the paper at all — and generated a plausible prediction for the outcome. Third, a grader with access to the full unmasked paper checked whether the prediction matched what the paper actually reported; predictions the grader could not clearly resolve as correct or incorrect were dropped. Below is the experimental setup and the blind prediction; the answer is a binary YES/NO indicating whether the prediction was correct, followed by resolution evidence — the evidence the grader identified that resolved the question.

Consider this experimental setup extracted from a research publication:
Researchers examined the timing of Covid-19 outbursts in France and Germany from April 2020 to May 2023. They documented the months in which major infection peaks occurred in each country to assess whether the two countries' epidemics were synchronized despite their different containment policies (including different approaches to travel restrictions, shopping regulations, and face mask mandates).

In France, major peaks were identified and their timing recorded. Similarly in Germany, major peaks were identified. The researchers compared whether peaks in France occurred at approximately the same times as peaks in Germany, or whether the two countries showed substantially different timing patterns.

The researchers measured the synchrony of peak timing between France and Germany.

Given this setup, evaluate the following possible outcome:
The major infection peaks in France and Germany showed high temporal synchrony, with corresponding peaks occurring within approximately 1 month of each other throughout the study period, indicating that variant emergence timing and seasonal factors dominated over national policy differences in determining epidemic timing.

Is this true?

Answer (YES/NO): YES